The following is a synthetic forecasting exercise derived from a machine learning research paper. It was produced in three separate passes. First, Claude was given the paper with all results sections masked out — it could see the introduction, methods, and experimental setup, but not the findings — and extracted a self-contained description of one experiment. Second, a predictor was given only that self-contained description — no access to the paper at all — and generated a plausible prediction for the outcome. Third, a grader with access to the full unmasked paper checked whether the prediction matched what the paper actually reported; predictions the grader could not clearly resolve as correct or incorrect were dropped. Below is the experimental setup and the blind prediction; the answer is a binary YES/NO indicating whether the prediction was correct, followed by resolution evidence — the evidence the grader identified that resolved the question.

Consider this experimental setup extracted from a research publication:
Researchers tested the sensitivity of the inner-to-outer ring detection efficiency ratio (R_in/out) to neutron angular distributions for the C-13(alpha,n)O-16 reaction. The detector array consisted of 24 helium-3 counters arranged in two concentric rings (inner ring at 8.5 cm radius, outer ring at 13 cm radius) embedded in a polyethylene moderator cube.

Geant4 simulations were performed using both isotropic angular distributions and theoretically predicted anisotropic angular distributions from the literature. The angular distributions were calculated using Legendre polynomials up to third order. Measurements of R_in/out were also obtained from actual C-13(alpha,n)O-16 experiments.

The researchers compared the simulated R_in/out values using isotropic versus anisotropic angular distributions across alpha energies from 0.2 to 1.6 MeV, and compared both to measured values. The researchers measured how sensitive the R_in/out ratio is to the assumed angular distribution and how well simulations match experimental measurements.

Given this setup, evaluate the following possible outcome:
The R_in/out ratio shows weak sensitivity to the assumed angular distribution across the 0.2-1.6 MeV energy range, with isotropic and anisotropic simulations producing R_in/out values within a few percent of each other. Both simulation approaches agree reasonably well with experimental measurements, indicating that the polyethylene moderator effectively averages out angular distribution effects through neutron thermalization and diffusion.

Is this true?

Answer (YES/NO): YES